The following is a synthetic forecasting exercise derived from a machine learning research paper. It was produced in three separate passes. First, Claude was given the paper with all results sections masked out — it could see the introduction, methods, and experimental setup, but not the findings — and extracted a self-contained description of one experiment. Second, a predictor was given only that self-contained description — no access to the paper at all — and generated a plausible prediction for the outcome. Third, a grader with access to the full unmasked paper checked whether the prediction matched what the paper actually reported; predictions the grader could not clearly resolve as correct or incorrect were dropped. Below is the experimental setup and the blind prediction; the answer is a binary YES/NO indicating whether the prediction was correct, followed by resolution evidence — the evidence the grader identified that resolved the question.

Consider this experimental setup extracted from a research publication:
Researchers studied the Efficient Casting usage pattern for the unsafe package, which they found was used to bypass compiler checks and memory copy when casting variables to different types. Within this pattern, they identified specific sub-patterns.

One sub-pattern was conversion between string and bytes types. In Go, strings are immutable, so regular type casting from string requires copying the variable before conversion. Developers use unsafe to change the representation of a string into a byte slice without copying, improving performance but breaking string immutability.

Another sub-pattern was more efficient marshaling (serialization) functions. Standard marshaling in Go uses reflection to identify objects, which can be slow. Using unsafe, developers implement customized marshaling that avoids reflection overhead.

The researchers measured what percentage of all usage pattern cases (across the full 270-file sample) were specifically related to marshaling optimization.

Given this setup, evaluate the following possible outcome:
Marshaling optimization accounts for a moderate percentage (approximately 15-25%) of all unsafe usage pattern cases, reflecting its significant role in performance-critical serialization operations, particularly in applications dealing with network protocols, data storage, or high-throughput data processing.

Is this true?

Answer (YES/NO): NO